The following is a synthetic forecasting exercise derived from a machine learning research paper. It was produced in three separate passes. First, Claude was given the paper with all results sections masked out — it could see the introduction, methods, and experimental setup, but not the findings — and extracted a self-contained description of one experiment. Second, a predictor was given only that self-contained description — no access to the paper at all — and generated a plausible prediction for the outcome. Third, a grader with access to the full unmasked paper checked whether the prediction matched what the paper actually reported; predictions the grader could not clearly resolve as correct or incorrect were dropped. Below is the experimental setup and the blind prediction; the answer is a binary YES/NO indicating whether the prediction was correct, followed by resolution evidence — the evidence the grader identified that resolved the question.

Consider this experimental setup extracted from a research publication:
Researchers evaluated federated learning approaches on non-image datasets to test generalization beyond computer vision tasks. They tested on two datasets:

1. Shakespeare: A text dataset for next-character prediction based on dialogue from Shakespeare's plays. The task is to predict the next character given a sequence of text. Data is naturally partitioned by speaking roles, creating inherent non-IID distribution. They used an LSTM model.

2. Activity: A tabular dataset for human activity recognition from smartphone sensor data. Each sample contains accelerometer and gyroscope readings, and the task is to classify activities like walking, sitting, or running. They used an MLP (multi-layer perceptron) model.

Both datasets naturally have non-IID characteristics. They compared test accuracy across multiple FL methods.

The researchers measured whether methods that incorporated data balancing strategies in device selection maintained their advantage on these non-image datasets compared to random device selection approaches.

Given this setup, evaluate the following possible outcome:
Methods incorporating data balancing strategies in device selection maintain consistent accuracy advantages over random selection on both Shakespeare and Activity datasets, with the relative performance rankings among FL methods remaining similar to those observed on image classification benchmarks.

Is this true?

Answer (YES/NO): NO